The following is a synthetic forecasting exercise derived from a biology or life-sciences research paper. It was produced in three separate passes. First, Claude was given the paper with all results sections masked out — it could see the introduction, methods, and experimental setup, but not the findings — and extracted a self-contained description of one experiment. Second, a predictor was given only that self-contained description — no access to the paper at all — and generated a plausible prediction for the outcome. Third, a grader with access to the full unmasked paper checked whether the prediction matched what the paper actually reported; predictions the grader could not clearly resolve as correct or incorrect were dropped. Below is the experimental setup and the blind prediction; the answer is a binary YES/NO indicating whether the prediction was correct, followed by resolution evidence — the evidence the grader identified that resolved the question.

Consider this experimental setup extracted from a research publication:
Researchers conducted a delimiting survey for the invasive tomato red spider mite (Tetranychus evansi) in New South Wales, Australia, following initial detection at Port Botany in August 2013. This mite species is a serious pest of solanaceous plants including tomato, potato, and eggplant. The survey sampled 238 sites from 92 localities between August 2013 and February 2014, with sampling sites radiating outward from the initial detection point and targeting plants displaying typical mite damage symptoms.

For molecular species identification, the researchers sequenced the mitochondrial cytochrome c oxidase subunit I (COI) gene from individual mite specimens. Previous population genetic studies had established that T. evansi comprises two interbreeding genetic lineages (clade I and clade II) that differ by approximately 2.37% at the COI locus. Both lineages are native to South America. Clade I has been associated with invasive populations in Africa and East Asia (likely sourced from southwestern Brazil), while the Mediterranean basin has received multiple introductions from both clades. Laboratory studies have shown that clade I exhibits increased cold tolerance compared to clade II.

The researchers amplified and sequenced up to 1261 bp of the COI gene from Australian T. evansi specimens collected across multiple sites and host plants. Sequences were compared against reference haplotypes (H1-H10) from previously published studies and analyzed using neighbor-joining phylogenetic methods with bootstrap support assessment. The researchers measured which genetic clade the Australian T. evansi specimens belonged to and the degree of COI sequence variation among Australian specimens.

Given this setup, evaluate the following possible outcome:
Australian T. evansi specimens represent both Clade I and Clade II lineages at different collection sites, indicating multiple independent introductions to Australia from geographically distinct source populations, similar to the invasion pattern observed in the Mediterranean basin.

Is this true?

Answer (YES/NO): NO